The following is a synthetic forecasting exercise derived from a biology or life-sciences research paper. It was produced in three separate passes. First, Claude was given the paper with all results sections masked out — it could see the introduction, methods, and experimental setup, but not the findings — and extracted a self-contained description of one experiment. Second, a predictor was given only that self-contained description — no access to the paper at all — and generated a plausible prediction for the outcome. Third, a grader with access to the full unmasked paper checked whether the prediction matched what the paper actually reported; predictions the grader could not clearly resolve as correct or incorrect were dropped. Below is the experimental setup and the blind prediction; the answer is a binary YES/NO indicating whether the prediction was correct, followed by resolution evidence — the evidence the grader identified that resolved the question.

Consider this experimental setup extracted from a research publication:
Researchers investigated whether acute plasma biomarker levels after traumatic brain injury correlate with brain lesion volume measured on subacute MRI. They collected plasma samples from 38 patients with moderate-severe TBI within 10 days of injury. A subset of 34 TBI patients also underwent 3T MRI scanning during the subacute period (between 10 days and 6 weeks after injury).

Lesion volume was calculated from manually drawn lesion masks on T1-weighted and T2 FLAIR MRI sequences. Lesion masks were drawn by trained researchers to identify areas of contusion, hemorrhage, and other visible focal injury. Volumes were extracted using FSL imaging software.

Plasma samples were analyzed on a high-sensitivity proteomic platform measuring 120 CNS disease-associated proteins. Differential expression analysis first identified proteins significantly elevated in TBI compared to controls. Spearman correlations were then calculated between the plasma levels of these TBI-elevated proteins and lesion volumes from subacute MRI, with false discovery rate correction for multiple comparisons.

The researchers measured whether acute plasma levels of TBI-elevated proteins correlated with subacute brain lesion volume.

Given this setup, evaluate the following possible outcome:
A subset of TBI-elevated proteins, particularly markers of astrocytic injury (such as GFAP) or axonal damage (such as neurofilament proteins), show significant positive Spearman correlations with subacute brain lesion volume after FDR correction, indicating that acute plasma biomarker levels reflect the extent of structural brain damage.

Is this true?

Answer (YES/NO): NO